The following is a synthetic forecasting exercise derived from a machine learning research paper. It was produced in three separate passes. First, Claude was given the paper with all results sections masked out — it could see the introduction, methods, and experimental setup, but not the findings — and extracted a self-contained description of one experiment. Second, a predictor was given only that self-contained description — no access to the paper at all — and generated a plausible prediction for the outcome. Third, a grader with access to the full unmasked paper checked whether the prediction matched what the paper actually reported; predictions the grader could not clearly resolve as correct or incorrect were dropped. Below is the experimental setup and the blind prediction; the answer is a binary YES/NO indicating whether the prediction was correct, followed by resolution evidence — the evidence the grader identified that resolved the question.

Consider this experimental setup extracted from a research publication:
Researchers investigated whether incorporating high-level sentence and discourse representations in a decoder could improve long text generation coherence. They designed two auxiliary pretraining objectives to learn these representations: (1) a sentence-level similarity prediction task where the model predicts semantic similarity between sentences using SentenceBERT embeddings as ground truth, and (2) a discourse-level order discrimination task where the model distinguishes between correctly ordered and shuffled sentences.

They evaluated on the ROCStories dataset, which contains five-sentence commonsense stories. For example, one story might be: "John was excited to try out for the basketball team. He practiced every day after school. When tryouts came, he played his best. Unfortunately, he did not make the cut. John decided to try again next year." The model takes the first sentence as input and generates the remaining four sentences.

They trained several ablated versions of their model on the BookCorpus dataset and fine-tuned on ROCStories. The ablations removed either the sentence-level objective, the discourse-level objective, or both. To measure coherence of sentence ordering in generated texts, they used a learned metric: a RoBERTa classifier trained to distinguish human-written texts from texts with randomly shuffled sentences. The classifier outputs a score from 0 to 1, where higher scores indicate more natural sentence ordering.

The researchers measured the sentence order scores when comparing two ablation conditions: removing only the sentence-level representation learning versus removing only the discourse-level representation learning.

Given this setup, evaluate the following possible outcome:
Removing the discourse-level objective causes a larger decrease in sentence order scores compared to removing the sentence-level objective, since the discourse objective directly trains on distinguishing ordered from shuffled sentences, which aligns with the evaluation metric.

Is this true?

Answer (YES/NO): YES